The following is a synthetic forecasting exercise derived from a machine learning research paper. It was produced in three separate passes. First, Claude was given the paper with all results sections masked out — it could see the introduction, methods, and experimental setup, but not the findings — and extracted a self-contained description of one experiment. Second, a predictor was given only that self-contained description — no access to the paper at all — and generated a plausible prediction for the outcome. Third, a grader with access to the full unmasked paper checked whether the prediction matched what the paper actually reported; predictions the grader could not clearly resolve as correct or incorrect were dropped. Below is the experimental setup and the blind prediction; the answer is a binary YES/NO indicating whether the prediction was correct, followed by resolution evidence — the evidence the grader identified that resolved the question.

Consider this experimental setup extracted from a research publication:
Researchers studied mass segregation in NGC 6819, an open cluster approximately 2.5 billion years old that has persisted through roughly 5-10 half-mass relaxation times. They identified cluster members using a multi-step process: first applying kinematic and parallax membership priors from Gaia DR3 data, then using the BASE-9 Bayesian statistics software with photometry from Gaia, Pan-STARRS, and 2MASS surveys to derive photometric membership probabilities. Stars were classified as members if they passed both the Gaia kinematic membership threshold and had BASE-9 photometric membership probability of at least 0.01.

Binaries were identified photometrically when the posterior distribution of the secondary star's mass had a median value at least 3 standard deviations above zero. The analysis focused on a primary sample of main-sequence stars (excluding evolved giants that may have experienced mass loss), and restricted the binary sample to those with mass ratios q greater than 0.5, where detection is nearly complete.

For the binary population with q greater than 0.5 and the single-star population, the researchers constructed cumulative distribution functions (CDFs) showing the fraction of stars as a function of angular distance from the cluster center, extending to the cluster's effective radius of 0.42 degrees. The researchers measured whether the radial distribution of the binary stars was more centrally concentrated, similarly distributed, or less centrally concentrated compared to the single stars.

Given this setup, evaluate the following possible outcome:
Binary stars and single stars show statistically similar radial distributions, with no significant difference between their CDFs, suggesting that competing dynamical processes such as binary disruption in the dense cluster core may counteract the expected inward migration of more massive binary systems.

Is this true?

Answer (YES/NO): NO